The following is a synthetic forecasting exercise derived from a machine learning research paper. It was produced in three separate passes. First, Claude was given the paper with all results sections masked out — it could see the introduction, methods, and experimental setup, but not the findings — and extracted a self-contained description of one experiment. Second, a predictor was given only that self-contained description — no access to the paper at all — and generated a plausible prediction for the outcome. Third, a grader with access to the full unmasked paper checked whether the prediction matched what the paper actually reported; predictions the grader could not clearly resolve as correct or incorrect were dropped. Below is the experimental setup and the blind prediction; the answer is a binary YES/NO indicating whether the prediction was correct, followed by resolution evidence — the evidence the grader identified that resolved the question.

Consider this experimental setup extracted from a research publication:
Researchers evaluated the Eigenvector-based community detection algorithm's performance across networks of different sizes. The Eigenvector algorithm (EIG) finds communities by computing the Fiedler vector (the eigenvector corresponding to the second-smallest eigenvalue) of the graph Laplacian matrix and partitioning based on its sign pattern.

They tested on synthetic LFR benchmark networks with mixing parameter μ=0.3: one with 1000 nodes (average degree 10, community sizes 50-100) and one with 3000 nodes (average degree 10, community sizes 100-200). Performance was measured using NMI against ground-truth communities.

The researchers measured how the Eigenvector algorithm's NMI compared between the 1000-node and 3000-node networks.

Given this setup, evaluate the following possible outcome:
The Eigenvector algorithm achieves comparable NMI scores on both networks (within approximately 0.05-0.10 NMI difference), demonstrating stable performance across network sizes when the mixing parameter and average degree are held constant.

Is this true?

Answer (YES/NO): NO